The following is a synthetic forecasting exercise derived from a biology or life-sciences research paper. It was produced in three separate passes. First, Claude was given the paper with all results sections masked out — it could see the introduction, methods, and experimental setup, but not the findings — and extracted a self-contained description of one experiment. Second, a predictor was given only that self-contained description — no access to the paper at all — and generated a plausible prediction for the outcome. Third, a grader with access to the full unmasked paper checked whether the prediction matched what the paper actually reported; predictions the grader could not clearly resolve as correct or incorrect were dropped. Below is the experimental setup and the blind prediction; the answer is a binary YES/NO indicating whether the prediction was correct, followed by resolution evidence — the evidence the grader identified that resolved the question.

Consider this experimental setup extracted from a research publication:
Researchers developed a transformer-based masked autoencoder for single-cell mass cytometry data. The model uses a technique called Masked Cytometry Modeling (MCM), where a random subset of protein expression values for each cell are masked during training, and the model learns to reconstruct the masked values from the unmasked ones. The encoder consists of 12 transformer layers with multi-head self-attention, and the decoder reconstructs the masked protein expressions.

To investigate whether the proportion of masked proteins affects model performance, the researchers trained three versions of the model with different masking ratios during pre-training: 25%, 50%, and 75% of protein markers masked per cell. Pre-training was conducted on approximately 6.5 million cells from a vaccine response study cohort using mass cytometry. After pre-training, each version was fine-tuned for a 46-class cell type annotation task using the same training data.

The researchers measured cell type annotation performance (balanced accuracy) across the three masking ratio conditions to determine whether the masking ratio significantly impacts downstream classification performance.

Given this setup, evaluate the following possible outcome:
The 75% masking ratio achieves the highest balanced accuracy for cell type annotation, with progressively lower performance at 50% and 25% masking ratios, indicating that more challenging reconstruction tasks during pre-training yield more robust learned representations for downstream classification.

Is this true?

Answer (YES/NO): NO